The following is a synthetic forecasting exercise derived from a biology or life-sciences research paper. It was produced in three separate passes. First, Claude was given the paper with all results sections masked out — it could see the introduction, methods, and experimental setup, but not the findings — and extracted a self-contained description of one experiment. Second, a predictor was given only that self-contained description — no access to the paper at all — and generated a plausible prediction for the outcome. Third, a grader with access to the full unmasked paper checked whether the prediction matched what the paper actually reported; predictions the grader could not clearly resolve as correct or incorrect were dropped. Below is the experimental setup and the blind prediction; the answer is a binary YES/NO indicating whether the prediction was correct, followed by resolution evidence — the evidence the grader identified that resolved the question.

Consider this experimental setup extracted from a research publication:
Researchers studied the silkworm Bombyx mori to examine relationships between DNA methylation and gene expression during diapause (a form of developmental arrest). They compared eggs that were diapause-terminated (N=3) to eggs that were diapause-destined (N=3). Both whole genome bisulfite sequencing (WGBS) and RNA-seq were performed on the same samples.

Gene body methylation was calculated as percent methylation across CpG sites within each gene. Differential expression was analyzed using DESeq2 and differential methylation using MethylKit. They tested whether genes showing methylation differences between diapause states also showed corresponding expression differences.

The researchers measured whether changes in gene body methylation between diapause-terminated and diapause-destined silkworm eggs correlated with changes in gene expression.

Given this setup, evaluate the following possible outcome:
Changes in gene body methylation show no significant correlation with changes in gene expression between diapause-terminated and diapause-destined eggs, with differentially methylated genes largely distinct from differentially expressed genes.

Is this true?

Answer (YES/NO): YES